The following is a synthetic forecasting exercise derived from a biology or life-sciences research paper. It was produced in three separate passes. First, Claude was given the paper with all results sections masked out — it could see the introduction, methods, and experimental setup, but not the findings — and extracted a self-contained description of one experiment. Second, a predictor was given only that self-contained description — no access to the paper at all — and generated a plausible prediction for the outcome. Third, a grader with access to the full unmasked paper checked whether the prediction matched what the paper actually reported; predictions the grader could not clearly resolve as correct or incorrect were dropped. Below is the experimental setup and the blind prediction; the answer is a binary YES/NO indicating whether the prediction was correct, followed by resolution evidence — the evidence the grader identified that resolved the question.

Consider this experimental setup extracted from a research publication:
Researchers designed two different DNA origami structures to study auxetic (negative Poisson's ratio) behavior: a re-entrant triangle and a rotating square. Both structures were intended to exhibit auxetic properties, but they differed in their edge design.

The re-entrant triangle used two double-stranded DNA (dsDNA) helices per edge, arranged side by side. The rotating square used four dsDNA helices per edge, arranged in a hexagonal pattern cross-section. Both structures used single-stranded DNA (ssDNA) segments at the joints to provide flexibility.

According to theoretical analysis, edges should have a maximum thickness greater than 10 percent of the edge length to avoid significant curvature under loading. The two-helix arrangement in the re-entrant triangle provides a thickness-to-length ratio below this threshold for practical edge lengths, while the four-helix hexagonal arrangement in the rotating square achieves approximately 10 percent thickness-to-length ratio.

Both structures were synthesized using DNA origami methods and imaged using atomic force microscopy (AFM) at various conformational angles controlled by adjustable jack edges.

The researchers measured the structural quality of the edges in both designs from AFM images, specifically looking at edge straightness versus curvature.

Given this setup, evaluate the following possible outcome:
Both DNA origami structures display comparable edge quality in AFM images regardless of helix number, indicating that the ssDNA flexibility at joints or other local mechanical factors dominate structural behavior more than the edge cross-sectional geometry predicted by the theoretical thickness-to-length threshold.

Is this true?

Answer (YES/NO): NO